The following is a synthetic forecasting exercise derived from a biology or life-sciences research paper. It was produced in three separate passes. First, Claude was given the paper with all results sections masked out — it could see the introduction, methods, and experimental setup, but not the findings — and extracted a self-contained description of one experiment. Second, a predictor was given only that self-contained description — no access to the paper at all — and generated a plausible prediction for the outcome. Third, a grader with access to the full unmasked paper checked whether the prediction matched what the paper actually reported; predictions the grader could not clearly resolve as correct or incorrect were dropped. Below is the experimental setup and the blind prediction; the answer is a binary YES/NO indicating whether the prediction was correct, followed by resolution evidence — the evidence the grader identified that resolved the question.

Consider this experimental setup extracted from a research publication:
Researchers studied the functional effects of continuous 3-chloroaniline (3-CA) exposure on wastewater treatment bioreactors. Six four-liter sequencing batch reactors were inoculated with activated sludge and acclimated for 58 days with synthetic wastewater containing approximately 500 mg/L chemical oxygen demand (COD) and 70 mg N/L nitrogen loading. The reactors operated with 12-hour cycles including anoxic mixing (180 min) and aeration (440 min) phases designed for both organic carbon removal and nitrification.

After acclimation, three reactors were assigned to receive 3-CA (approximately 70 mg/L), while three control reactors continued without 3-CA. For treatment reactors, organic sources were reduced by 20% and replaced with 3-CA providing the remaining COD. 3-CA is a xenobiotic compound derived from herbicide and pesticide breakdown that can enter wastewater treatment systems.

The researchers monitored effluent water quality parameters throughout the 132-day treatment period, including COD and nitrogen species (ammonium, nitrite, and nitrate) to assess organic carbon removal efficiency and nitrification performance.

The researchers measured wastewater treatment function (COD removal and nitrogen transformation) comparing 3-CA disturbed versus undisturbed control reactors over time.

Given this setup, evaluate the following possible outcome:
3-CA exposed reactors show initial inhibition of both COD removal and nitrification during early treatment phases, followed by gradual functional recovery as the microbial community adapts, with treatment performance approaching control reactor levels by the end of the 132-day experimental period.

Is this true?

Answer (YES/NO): NO